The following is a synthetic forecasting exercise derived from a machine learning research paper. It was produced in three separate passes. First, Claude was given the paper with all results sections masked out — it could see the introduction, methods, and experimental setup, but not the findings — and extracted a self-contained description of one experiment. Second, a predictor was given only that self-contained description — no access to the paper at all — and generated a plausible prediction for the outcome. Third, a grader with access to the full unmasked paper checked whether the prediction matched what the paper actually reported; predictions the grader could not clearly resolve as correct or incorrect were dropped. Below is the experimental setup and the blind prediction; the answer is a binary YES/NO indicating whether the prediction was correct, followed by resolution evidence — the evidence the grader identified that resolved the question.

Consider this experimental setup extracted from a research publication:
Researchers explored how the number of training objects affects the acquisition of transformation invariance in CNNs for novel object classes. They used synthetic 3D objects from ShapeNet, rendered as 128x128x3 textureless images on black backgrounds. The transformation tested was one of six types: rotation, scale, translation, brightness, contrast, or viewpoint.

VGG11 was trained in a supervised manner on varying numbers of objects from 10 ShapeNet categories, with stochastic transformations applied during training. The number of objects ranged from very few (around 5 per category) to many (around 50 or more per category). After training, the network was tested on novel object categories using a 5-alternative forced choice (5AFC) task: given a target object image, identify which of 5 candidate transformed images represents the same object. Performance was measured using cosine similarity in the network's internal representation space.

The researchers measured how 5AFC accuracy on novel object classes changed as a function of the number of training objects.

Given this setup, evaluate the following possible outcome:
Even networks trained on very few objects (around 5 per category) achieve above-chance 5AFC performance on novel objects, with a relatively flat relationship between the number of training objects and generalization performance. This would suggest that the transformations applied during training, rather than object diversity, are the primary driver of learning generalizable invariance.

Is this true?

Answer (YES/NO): YES